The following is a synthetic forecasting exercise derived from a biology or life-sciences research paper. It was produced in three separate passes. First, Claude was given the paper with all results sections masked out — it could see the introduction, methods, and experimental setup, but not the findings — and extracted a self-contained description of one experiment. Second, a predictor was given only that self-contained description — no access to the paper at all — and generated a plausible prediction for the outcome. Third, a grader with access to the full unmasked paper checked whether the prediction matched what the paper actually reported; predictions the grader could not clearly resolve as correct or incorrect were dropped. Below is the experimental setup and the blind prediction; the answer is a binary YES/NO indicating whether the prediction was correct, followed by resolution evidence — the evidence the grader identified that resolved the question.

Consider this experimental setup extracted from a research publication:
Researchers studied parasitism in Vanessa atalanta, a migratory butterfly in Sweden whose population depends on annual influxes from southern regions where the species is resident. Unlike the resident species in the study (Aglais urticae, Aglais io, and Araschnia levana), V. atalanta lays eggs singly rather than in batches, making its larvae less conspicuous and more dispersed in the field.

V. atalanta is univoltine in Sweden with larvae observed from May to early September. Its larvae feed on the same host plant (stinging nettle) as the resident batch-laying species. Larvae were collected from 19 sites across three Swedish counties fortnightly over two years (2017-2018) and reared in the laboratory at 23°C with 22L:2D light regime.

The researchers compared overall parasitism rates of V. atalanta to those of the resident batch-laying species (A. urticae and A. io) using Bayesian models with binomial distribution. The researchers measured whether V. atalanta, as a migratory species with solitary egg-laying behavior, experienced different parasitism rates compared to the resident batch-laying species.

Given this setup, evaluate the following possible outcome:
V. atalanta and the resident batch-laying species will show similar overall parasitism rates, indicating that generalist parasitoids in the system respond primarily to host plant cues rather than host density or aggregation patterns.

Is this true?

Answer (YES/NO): NO